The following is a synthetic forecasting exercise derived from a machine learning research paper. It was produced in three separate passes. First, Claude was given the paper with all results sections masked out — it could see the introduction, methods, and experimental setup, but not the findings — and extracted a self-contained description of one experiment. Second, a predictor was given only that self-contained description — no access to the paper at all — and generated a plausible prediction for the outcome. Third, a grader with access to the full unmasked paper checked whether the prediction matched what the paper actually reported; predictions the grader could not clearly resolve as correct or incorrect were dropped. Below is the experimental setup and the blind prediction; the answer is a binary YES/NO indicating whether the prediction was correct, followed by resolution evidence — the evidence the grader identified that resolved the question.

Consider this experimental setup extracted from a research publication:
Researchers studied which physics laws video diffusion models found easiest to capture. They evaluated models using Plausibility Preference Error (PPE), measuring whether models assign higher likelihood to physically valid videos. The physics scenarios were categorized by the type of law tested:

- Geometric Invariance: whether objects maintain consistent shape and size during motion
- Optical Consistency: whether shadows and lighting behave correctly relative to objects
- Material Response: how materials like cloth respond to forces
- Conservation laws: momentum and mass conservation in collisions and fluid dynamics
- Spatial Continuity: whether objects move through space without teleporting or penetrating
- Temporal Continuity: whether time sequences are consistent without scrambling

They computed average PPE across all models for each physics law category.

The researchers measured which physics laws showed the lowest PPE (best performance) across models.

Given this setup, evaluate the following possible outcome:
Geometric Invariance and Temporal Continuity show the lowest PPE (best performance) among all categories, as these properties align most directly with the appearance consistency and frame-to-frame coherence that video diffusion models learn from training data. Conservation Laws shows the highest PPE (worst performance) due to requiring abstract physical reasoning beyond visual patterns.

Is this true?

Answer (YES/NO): NO